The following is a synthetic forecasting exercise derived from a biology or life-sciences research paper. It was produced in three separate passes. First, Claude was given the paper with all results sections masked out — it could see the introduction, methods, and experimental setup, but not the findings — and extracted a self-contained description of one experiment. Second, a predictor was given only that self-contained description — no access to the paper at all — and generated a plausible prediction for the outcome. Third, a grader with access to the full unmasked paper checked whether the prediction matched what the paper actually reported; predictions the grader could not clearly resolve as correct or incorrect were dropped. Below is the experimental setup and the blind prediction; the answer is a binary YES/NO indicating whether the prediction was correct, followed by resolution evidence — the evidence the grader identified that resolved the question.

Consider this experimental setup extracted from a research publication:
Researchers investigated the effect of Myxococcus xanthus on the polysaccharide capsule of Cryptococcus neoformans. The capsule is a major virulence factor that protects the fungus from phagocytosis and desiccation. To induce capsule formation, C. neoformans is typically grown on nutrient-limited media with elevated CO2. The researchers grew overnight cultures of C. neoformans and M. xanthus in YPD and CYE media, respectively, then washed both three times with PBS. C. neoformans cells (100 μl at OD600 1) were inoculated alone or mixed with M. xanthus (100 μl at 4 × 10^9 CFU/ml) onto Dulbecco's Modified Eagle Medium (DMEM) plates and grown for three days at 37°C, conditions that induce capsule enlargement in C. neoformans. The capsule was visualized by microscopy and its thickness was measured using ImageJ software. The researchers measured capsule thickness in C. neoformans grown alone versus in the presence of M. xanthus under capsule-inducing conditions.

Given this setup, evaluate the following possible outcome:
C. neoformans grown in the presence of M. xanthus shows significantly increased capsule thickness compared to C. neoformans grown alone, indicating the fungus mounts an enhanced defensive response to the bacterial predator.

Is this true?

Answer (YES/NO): NO